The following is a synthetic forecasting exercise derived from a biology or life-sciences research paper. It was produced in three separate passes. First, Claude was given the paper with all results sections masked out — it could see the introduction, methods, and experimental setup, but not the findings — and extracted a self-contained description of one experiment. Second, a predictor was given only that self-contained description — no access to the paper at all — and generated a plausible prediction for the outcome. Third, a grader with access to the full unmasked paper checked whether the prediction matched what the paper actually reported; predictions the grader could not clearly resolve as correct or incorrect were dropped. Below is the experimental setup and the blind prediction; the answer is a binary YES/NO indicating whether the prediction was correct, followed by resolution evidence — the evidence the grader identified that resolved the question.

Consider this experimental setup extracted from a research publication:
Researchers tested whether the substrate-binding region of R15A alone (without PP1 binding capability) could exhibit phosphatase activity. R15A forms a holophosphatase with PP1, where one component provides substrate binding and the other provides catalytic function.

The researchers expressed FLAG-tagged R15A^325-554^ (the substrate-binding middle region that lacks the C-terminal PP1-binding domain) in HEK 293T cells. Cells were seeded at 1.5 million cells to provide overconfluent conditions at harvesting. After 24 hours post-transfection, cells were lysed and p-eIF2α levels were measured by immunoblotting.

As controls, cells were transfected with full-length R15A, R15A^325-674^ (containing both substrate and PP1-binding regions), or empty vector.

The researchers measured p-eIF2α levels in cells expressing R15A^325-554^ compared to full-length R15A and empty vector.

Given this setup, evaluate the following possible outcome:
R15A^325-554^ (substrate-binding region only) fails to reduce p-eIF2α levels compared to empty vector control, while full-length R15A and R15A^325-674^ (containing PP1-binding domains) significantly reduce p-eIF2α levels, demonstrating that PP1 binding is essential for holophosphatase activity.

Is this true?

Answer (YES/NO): YES